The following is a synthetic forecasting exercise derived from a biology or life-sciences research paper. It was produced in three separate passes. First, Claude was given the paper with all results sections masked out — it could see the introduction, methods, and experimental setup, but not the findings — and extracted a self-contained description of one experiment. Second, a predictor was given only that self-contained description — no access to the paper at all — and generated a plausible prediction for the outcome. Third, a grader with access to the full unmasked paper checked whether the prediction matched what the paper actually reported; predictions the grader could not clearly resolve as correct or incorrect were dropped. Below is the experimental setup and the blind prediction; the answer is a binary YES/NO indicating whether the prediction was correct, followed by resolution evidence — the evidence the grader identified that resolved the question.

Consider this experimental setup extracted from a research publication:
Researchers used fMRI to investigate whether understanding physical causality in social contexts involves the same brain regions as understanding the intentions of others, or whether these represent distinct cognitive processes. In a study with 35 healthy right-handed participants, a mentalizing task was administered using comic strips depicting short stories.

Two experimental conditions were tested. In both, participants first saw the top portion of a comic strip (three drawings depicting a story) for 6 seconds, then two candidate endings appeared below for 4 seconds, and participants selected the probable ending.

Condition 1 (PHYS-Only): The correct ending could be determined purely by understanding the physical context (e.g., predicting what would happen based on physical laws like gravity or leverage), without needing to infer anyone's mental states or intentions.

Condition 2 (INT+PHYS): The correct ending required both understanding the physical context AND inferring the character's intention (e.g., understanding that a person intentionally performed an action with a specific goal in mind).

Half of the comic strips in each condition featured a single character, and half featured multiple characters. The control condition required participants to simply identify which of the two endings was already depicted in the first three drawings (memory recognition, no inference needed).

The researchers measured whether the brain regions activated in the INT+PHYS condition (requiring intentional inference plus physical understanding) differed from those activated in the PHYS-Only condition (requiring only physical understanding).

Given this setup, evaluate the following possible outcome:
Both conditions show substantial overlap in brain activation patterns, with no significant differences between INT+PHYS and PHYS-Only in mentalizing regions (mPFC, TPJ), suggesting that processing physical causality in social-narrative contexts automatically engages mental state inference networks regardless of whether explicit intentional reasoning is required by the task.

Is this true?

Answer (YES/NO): NO